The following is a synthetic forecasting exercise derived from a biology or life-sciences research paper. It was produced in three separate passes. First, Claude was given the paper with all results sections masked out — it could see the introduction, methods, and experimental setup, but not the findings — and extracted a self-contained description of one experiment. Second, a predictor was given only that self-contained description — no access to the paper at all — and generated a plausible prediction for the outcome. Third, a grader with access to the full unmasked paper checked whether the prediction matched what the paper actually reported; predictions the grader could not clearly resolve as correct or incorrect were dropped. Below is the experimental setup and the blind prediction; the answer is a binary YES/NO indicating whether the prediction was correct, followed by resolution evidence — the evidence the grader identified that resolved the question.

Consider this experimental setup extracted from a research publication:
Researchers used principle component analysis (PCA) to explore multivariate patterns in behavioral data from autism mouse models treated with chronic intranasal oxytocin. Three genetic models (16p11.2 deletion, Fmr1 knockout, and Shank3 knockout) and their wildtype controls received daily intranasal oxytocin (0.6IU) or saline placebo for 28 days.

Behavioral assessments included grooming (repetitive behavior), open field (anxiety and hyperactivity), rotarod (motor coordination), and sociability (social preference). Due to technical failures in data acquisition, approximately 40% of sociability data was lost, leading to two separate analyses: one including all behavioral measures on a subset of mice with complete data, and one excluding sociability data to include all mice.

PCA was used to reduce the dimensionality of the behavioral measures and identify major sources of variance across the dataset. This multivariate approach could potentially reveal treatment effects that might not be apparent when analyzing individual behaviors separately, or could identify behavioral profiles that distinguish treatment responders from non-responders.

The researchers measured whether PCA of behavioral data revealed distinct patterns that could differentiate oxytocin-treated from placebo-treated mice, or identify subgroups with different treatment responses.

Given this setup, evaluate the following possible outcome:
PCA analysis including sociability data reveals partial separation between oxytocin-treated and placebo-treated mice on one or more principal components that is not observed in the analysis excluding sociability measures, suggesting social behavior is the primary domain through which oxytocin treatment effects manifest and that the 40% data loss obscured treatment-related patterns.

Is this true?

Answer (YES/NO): NO